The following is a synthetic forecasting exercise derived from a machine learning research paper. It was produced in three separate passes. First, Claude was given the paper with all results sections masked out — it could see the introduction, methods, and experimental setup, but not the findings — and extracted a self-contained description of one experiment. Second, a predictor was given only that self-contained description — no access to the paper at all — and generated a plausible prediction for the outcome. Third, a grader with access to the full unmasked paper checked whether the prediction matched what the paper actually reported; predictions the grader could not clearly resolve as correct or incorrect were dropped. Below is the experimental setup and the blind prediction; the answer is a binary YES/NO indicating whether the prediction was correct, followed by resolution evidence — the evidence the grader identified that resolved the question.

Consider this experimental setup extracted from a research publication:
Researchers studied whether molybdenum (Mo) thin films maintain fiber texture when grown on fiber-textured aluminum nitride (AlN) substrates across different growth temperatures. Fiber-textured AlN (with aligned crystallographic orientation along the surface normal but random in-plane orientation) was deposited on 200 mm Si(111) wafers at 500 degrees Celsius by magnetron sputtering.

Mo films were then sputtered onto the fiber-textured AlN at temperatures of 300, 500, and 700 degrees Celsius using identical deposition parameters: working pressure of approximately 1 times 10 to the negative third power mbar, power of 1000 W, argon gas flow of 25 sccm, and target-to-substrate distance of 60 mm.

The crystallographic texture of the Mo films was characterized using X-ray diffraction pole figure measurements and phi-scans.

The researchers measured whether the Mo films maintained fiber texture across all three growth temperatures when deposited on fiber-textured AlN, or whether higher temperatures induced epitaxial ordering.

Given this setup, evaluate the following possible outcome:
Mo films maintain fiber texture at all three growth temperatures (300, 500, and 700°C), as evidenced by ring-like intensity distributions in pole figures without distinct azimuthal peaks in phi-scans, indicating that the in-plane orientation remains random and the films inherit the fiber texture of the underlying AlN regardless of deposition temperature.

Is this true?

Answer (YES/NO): YES